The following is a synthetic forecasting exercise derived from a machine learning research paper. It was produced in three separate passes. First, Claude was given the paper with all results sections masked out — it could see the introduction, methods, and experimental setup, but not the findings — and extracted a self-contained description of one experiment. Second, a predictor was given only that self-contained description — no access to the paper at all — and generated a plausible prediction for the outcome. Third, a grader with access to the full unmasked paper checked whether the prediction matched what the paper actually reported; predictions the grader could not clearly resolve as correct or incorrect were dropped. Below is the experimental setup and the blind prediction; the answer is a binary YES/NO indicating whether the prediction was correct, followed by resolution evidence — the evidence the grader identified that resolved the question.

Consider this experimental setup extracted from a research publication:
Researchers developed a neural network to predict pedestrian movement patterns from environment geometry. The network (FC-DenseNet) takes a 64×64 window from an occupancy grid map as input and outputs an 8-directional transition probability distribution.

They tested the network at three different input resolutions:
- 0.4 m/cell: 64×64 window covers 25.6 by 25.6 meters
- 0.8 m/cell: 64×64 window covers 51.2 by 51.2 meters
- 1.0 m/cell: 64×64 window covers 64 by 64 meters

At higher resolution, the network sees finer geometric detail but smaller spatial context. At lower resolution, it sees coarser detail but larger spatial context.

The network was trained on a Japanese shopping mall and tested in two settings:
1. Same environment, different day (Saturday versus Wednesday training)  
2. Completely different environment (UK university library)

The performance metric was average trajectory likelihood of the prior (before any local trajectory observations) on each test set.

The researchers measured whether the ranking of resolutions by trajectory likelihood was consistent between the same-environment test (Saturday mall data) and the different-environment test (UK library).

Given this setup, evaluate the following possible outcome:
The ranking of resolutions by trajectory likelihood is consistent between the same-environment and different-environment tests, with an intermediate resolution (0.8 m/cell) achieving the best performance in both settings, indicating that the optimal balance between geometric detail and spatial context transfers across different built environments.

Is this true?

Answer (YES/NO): NO